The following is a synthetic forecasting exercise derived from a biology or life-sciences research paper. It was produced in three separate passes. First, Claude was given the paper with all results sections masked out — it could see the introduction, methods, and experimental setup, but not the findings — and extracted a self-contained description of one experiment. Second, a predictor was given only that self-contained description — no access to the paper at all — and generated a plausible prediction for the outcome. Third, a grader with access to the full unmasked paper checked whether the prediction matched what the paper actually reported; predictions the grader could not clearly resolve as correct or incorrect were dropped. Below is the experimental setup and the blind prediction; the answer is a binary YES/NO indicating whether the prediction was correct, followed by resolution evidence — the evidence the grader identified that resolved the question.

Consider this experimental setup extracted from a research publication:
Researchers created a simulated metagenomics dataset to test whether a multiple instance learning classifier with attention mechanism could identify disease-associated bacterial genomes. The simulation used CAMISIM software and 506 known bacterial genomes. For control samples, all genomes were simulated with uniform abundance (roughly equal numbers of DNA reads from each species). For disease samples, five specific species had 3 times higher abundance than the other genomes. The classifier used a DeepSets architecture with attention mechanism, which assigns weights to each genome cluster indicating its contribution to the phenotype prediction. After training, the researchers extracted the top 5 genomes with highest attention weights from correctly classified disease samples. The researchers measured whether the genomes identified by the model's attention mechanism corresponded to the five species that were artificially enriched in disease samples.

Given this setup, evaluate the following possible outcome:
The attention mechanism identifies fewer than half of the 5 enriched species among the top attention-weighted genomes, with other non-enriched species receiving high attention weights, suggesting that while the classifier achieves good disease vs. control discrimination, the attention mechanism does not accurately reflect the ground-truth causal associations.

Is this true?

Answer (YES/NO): NO